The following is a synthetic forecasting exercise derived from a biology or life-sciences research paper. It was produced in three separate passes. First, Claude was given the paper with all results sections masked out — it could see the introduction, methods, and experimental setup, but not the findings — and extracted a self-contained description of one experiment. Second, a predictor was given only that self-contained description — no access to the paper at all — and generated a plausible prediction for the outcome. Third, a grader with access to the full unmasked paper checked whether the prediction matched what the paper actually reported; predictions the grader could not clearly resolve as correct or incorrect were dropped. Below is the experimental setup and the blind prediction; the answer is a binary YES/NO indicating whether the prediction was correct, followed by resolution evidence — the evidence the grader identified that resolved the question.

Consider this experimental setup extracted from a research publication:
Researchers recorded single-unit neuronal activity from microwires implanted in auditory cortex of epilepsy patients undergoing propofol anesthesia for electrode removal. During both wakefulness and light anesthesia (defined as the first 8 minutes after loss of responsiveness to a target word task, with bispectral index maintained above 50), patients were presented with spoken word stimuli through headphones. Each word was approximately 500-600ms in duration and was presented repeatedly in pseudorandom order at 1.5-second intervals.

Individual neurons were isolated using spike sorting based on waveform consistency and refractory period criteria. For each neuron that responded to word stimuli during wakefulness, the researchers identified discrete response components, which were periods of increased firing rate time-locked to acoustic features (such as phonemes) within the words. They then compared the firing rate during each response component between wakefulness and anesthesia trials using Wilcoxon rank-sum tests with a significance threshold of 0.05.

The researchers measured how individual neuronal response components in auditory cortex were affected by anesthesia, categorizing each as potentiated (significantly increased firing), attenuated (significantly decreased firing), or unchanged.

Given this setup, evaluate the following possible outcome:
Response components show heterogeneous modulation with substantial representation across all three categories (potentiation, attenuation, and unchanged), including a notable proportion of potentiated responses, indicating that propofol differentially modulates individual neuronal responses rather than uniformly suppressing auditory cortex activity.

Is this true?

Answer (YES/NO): NO